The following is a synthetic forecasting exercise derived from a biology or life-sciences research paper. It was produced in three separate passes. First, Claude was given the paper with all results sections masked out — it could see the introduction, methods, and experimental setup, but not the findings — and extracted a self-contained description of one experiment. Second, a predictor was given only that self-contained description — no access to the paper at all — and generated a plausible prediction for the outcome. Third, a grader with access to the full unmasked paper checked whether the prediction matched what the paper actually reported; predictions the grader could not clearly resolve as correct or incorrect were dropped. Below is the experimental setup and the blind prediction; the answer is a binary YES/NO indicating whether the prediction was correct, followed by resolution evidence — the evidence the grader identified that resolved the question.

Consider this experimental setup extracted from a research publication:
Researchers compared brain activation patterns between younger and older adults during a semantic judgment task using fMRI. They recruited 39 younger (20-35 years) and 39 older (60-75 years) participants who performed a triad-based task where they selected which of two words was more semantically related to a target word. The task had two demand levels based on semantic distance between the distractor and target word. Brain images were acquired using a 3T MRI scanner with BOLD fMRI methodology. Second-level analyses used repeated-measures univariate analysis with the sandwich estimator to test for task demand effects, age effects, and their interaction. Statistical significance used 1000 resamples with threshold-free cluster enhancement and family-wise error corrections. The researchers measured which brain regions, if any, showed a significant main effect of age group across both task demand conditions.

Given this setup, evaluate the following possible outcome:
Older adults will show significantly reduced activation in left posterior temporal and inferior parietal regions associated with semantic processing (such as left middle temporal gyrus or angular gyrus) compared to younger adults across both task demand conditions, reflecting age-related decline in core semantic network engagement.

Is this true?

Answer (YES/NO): NO